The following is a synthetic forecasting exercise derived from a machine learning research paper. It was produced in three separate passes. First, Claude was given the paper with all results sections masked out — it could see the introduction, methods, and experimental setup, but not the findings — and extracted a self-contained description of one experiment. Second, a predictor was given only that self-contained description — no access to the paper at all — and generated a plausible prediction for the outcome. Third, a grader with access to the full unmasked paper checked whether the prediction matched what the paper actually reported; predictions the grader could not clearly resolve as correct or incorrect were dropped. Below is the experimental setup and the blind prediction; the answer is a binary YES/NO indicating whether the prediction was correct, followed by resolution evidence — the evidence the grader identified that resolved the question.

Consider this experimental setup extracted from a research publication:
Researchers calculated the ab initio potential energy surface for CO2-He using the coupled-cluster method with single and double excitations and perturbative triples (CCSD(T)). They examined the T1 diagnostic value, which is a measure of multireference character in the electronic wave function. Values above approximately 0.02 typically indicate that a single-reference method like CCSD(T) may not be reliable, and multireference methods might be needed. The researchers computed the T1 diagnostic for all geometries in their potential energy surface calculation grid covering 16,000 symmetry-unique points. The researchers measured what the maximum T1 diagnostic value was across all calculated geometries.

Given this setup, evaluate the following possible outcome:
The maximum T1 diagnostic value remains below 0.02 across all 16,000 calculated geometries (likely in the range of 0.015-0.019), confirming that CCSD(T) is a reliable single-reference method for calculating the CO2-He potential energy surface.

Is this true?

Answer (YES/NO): YES